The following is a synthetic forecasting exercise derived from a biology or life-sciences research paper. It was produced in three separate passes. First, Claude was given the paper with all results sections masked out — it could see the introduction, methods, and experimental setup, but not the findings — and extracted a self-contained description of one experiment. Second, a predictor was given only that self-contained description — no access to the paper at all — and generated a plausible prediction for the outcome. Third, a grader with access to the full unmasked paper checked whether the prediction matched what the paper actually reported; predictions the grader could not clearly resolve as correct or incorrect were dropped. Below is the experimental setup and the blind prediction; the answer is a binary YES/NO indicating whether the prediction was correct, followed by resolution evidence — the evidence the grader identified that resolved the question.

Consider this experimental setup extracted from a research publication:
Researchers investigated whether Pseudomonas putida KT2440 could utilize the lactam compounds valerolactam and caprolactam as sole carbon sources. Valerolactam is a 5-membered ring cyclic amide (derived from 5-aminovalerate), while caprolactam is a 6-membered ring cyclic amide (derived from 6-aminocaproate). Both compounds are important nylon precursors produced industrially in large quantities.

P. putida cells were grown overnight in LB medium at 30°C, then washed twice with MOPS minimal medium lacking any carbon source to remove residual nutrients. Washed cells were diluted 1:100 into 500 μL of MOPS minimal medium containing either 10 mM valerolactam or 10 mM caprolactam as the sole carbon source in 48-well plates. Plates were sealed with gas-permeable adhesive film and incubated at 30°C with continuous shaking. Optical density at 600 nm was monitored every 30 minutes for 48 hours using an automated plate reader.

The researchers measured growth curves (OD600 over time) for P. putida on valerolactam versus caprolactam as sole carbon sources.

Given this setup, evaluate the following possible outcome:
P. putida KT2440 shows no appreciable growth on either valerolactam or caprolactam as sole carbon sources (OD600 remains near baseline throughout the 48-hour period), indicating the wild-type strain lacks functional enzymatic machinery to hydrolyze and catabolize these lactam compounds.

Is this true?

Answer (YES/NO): NO